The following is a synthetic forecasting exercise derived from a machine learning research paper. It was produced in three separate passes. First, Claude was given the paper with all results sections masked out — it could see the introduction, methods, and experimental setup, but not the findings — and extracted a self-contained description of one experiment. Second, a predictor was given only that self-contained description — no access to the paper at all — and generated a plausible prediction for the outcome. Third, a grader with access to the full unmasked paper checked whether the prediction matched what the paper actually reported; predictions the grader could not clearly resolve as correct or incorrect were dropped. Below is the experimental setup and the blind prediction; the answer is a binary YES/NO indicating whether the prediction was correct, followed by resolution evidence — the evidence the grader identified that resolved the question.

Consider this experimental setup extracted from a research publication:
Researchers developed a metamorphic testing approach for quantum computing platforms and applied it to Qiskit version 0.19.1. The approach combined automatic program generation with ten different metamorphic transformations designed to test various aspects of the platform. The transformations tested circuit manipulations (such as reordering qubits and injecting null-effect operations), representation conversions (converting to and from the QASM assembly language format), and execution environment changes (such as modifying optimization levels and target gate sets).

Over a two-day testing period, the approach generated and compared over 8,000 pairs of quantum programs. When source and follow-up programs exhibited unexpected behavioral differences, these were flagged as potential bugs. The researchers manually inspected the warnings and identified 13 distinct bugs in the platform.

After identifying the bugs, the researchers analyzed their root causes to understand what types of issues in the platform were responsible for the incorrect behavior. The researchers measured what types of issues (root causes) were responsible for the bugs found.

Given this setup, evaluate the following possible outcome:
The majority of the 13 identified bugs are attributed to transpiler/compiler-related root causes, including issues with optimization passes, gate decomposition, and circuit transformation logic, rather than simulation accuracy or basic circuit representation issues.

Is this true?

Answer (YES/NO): NO